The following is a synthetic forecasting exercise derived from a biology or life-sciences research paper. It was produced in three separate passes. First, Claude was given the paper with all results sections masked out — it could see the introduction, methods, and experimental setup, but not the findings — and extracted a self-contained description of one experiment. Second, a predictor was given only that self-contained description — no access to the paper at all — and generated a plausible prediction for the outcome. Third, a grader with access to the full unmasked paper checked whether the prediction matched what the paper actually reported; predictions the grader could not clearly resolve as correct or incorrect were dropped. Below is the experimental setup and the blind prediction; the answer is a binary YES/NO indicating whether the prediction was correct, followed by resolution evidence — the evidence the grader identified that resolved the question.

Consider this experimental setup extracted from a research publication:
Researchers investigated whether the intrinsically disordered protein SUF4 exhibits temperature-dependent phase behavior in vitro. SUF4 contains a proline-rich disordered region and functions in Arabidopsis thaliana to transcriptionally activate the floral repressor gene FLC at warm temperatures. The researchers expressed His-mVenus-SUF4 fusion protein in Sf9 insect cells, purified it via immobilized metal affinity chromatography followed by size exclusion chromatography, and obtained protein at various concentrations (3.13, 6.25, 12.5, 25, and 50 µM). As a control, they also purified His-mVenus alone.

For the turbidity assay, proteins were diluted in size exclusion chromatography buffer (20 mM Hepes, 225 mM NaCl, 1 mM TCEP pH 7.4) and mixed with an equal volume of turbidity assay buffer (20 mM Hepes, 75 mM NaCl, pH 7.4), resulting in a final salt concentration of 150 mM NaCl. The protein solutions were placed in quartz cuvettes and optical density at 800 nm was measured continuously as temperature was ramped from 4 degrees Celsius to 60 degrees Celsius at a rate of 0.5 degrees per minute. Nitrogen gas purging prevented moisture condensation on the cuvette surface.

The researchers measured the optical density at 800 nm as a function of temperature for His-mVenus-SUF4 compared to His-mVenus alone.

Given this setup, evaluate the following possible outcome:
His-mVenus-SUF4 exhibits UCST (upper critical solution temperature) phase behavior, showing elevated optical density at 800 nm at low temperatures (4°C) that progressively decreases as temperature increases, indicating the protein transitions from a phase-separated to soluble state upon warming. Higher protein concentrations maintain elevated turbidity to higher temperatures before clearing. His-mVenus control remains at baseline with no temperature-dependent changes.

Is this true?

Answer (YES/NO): NO